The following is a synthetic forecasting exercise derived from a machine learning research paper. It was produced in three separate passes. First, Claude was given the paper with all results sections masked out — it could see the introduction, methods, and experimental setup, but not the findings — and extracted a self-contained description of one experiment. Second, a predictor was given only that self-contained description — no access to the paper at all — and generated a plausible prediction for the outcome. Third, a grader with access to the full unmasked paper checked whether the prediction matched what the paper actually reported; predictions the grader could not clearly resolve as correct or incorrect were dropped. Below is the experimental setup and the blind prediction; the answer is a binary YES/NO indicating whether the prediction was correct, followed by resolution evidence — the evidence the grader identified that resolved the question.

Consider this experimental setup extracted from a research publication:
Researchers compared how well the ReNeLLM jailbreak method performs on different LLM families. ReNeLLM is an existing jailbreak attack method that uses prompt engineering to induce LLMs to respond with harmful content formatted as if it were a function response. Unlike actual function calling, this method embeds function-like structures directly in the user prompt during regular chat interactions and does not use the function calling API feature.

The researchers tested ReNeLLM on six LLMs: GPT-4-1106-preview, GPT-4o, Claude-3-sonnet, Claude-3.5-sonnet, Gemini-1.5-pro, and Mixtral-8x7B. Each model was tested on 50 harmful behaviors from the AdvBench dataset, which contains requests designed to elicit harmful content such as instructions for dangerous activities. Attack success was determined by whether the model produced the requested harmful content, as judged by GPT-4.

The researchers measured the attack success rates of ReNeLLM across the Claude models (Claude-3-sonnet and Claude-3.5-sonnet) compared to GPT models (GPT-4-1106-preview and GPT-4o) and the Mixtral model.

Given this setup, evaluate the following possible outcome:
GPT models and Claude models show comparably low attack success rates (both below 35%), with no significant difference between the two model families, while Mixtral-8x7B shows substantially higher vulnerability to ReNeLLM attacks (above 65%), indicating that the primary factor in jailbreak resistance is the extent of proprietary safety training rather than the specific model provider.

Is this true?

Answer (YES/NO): NO